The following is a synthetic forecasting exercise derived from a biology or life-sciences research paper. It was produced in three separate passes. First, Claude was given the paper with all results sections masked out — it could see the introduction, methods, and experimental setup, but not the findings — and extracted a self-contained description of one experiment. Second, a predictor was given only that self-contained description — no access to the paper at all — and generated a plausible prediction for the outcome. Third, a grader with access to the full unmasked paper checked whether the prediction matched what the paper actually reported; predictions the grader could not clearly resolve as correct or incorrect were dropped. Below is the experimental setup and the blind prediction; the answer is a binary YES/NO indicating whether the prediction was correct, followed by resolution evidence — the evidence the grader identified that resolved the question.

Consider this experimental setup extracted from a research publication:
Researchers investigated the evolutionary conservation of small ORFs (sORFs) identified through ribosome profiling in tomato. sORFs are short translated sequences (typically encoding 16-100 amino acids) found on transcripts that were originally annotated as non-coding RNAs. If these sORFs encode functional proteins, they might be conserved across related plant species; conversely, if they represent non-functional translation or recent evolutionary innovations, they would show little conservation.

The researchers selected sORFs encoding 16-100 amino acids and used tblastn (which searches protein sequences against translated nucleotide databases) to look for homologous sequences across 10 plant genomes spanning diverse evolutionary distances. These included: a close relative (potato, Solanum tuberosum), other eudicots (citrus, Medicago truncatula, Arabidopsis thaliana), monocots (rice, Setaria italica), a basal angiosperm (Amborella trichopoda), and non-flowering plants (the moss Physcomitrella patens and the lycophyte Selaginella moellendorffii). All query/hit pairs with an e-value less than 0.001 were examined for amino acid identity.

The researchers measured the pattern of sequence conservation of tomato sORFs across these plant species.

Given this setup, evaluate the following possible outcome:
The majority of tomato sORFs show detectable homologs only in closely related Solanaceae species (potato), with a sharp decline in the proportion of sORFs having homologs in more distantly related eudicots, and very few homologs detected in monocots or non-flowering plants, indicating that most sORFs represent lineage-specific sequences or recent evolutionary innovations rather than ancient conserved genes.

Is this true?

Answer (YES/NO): NO